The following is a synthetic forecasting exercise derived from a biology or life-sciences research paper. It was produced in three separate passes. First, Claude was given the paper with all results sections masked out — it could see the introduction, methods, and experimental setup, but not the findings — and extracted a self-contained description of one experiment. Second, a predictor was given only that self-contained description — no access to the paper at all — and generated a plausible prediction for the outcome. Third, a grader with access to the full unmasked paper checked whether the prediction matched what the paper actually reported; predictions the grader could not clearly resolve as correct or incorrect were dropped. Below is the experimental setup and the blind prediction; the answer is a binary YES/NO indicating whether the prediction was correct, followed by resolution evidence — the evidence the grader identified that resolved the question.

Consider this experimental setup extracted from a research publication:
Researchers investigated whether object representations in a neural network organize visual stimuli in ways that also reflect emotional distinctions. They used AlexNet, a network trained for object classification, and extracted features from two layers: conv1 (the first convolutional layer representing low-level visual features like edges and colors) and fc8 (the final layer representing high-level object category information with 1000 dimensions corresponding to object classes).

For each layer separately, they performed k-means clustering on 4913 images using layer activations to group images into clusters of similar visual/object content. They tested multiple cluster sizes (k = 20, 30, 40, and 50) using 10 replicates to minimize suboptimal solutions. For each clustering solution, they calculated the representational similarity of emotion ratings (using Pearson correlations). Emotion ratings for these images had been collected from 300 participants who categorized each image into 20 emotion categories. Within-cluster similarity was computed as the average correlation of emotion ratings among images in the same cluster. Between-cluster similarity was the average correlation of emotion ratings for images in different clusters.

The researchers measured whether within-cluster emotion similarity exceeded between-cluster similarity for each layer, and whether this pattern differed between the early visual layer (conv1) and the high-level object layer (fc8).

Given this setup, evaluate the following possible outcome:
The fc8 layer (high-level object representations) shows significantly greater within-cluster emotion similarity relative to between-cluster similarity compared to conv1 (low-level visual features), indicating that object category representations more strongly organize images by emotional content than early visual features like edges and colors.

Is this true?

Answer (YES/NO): YES